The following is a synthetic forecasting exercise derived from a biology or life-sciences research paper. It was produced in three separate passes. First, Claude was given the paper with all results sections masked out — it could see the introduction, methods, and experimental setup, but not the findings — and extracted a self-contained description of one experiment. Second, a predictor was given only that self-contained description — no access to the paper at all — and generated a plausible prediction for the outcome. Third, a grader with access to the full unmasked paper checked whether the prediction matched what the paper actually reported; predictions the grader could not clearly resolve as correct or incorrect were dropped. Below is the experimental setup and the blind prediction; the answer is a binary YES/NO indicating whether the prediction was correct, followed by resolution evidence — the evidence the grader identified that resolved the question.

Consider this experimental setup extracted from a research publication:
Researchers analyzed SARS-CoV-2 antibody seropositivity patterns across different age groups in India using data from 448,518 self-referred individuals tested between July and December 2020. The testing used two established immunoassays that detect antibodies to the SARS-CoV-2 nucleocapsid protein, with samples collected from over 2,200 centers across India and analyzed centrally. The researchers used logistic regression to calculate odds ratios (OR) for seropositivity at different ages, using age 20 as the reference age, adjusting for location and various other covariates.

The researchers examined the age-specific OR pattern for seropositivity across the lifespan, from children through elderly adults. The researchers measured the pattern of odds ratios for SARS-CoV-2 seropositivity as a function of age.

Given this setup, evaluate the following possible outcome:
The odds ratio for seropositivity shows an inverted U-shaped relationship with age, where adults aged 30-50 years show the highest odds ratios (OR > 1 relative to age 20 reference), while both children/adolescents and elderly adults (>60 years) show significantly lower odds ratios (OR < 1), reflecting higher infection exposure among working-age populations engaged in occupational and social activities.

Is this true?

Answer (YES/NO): NO